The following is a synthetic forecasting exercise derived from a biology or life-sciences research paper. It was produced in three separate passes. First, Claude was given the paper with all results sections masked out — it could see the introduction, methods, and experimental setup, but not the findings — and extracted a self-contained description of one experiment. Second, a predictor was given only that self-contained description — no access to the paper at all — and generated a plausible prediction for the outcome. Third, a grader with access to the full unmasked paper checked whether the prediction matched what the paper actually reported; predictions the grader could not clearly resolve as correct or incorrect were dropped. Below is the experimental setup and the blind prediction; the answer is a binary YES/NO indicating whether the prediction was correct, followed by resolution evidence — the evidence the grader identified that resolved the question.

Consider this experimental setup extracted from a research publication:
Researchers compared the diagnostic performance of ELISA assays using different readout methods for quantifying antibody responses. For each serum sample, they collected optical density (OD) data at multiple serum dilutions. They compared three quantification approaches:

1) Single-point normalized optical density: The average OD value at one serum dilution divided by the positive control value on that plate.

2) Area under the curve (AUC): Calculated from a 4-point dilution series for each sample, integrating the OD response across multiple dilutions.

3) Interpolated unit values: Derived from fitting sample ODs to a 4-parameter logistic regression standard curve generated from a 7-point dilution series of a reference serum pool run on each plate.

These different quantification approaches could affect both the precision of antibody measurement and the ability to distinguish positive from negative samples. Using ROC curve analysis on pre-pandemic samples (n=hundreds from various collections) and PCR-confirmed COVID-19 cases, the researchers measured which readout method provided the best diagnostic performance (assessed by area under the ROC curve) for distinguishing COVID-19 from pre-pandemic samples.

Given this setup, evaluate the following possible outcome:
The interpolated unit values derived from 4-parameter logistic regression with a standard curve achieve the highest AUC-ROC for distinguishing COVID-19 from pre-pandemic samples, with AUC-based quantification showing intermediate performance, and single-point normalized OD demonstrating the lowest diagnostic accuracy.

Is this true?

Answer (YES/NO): NO